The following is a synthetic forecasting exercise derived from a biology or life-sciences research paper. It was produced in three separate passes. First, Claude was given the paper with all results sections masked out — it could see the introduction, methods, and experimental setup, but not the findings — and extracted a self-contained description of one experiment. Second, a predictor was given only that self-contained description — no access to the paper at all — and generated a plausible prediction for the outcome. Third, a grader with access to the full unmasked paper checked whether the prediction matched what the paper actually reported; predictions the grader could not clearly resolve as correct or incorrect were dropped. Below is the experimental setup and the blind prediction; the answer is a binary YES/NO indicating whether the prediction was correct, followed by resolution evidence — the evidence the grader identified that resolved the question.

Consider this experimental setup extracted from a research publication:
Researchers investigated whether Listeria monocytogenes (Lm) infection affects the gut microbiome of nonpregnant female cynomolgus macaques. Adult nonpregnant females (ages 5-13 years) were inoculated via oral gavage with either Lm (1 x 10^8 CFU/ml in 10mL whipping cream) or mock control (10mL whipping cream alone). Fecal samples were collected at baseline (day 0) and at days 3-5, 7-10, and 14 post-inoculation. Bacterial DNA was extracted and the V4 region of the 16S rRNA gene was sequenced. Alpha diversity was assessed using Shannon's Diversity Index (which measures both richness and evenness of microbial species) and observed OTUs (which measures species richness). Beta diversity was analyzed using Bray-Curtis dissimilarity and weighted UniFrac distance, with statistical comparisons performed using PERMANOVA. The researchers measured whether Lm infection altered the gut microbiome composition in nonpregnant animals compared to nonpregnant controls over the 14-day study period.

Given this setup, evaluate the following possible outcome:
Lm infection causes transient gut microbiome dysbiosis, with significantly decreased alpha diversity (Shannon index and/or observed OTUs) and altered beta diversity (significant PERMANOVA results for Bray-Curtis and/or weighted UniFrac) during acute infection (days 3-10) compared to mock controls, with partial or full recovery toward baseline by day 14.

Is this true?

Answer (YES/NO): NO